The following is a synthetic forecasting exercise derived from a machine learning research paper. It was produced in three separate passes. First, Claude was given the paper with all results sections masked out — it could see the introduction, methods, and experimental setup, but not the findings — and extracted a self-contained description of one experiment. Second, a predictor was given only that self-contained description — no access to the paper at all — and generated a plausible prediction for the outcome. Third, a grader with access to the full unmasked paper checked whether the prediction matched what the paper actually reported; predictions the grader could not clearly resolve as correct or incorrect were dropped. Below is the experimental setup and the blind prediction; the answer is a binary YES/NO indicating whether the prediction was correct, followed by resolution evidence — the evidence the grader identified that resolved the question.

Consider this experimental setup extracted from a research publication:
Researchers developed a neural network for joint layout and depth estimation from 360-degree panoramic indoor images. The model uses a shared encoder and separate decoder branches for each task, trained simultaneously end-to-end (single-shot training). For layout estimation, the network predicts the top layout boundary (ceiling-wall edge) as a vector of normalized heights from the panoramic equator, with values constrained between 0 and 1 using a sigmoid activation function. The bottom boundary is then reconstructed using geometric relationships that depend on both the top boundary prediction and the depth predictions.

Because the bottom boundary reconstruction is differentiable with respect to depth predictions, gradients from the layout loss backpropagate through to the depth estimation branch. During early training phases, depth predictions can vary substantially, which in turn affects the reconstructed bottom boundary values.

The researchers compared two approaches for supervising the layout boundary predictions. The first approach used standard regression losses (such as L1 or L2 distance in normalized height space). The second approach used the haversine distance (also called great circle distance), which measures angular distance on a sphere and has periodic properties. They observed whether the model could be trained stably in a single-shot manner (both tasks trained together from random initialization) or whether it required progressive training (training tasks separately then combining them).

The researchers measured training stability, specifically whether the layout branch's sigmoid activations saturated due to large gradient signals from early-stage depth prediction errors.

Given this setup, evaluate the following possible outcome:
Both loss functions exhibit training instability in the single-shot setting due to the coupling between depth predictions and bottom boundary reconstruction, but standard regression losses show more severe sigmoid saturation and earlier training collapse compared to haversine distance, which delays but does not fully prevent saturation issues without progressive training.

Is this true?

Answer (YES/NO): NO